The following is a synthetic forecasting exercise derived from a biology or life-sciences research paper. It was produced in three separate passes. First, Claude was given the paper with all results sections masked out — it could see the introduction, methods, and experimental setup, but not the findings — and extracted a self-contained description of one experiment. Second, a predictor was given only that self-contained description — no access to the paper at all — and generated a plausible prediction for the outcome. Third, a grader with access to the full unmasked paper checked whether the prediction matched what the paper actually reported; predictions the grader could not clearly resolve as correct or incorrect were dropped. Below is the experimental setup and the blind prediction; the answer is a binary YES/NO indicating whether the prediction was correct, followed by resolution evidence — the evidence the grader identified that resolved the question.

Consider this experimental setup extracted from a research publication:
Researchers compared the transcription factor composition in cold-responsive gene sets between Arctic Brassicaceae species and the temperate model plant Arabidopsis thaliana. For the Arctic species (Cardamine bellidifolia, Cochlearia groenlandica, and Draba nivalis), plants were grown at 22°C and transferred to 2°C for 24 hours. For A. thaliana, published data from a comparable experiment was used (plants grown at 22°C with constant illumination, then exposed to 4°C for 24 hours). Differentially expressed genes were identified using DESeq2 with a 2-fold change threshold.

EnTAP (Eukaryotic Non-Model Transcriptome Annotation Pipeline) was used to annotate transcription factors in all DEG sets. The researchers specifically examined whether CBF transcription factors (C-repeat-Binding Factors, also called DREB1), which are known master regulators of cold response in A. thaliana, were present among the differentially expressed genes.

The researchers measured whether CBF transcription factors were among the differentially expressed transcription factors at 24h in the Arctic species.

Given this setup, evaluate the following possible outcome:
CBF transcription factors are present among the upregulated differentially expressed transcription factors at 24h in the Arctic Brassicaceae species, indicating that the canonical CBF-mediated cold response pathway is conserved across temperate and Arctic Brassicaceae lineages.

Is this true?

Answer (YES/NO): YES